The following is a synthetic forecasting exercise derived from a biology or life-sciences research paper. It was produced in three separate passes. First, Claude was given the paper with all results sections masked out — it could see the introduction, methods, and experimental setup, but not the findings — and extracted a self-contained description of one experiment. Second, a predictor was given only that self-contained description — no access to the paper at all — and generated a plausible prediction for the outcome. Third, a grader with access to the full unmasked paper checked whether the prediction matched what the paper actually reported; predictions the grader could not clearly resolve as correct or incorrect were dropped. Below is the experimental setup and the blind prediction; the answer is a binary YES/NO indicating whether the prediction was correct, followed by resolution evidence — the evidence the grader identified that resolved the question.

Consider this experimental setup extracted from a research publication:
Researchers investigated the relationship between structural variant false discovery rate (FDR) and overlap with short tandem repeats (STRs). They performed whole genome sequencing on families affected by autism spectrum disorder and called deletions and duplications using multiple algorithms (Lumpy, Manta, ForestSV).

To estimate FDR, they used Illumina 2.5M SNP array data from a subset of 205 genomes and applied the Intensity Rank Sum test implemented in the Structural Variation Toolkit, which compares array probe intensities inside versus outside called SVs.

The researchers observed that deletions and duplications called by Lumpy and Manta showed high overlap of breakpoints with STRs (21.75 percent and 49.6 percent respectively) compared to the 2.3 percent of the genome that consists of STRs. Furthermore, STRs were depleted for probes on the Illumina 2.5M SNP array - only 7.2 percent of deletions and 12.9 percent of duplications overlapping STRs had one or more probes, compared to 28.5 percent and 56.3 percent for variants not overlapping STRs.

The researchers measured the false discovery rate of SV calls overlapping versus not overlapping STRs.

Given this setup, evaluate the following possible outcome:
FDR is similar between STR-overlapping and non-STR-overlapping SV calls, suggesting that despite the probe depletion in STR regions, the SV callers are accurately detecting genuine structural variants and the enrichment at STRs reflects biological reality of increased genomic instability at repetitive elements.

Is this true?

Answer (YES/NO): NO